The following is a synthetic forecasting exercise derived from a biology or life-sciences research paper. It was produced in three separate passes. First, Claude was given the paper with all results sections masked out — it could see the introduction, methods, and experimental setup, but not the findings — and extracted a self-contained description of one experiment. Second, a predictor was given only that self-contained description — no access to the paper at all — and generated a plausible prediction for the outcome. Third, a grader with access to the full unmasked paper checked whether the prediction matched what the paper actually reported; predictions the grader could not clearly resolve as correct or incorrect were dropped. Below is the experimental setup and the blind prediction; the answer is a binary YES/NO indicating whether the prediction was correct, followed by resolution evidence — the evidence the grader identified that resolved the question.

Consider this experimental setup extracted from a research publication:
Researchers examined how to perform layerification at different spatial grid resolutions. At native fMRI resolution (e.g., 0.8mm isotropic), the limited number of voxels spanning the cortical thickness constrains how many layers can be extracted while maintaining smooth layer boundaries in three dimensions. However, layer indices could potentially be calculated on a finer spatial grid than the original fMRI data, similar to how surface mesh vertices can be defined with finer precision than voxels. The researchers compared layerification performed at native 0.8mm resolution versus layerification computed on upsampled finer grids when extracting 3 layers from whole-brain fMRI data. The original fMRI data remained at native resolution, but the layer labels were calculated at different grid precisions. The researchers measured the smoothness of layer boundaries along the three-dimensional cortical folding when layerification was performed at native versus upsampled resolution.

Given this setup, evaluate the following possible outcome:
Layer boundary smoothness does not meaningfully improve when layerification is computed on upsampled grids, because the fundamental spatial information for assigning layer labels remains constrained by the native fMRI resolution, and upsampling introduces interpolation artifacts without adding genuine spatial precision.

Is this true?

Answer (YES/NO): NO